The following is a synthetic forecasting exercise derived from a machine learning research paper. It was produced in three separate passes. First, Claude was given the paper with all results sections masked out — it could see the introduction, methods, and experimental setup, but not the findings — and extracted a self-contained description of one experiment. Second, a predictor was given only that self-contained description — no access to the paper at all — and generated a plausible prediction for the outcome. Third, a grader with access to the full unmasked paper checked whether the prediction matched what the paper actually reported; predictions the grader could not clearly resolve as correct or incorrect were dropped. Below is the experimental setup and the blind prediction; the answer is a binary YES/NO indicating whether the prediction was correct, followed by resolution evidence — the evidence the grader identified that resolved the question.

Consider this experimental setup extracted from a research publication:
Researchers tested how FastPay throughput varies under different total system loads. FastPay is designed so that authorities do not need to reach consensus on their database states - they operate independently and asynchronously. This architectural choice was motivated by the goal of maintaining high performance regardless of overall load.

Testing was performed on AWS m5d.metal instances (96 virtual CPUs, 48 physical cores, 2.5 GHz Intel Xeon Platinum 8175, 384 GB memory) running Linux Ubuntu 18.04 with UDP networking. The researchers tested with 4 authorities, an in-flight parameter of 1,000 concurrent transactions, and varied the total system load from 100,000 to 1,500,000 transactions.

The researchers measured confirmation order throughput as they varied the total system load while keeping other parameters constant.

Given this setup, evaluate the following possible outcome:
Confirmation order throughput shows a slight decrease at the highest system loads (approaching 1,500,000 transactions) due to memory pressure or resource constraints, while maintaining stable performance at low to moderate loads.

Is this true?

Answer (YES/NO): NO